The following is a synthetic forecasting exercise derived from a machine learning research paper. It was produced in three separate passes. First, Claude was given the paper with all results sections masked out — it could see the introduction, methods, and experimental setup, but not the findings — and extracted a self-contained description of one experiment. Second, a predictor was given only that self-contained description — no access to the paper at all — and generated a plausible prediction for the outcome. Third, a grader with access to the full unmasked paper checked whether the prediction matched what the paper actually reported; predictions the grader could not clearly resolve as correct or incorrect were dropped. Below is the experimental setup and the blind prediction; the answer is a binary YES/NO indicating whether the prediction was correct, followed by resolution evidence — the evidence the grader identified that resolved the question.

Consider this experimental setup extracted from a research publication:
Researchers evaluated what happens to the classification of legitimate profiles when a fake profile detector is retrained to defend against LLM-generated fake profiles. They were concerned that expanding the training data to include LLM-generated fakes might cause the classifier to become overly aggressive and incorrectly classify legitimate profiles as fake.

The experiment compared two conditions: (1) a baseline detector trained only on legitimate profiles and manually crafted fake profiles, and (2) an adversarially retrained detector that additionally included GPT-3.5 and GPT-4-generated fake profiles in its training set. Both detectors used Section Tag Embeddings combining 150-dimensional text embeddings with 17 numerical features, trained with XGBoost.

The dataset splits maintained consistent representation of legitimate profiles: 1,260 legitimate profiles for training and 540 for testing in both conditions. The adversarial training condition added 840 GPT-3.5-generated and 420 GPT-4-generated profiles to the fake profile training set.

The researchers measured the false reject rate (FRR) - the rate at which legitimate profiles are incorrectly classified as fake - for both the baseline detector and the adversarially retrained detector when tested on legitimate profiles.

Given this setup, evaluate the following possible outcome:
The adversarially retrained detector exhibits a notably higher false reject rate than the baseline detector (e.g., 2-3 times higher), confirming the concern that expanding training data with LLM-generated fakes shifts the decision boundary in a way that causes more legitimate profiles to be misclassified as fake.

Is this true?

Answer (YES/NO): NO